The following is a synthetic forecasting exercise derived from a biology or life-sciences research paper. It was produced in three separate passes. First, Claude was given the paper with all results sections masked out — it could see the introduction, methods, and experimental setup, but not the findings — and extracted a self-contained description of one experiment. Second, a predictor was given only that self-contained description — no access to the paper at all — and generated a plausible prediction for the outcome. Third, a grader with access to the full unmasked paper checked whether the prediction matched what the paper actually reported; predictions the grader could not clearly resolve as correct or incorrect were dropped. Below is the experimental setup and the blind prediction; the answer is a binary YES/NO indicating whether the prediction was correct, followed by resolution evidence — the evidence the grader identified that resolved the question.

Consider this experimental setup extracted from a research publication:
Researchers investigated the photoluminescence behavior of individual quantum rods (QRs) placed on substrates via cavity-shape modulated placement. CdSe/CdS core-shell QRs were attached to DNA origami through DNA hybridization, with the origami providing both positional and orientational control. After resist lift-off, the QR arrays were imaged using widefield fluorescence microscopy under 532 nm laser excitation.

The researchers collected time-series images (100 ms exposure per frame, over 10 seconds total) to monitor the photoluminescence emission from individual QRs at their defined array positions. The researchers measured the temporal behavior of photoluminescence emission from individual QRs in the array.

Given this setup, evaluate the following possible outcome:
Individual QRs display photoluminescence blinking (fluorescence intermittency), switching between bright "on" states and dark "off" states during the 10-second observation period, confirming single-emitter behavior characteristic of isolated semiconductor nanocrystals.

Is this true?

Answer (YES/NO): YES